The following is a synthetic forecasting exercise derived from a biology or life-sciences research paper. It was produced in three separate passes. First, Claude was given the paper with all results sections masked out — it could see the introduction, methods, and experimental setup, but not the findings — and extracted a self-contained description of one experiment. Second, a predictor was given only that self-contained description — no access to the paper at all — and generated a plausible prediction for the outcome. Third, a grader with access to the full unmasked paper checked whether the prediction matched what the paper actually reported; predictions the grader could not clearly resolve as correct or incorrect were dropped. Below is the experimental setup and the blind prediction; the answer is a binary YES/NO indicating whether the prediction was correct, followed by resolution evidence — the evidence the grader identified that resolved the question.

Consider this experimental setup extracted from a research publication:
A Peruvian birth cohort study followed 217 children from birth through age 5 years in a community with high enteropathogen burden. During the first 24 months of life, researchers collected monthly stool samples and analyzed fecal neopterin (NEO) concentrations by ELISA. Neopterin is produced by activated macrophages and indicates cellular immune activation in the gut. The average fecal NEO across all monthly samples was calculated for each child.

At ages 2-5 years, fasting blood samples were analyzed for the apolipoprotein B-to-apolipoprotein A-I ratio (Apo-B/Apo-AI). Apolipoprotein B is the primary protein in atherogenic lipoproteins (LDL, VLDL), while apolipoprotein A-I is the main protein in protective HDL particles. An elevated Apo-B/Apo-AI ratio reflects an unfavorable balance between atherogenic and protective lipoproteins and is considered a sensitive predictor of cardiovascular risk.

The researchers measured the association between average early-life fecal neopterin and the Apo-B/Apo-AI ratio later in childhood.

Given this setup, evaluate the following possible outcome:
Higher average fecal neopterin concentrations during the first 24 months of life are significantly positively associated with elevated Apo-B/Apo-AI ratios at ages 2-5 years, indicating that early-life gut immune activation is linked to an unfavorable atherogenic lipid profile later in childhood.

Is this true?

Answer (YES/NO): NO